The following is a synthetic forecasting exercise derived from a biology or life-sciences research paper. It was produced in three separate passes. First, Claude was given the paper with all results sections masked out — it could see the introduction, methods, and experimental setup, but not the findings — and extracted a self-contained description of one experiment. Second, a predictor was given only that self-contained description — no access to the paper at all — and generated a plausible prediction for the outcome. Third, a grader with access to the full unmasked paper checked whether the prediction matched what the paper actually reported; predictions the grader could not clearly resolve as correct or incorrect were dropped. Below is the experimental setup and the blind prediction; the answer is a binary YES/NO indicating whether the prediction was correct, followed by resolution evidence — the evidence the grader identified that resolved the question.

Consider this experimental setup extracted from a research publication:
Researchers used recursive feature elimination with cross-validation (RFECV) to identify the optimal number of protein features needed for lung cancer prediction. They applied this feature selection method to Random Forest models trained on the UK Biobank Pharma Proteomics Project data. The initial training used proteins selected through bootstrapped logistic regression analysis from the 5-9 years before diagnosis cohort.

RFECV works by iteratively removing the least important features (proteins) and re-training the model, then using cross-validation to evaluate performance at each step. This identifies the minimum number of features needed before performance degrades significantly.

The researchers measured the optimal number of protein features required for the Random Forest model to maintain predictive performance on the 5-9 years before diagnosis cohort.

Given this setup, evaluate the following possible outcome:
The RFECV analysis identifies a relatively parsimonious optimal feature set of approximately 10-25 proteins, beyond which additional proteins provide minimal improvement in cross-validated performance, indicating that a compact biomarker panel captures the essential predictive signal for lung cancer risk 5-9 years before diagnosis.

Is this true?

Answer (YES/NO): NO